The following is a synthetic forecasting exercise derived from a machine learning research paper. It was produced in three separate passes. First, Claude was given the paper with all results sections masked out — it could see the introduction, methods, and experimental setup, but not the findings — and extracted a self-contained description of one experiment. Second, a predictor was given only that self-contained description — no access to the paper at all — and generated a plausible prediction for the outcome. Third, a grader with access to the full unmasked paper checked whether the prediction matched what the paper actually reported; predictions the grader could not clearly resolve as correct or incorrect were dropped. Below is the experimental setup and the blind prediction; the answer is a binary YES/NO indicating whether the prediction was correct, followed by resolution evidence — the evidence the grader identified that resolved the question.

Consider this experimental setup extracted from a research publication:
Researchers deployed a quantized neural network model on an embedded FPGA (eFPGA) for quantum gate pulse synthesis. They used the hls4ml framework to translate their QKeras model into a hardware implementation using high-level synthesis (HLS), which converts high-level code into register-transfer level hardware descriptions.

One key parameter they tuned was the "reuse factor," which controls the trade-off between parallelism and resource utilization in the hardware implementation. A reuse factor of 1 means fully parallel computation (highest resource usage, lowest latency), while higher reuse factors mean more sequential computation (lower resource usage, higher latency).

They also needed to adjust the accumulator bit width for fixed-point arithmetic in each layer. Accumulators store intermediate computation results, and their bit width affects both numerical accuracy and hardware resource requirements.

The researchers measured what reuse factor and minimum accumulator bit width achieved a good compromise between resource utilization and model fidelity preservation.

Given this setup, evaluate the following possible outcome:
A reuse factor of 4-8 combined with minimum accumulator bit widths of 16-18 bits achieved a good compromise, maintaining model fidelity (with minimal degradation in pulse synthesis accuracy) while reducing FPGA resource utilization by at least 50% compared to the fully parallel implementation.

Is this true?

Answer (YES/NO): NO